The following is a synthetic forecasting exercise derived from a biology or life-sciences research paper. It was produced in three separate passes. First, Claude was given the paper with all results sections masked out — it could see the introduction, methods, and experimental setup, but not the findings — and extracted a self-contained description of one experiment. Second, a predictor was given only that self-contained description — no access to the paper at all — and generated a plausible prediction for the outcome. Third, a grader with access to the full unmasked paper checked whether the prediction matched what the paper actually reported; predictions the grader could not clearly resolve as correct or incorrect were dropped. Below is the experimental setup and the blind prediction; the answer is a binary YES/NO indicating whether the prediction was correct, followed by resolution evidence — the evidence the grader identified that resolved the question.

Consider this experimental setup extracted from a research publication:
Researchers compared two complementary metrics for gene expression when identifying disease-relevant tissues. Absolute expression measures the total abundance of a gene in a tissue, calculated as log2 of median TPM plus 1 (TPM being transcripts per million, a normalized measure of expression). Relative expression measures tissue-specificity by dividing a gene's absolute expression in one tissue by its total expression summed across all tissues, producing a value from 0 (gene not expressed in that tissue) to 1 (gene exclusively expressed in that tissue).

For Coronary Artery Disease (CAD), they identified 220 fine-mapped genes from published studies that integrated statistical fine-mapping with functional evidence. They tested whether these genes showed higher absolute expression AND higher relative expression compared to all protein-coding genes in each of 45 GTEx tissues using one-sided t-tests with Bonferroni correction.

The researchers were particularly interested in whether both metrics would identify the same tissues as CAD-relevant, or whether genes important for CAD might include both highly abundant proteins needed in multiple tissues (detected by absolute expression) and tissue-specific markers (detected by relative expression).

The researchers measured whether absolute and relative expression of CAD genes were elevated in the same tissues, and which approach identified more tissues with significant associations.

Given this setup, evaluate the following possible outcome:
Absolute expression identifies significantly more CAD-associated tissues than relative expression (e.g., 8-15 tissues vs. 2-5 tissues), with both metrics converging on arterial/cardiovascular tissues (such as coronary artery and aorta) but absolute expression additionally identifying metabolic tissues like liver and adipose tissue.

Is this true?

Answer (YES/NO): NO